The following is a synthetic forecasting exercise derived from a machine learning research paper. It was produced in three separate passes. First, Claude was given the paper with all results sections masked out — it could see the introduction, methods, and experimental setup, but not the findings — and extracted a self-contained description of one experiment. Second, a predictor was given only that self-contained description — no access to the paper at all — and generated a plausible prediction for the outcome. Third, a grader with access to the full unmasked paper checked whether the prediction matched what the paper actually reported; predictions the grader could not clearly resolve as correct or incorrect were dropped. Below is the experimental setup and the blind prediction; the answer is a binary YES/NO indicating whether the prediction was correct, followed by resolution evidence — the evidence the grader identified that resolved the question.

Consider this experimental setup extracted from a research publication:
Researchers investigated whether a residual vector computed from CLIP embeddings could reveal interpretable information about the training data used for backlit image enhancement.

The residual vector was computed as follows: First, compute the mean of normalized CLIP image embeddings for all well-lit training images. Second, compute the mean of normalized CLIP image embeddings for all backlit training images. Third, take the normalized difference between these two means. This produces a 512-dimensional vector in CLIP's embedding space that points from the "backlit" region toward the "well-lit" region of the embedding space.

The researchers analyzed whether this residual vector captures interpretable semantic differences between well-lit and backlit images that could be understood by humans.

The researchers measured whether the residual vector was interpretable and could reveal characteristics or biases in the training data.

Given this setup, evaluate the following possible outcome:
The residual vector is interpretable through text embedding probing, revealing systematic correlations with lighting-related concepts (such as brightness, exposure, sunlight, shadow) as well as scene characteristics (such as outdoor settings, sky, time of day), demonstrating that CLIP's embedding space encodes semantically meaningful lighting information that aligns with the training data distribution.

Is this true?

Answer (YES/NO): NO